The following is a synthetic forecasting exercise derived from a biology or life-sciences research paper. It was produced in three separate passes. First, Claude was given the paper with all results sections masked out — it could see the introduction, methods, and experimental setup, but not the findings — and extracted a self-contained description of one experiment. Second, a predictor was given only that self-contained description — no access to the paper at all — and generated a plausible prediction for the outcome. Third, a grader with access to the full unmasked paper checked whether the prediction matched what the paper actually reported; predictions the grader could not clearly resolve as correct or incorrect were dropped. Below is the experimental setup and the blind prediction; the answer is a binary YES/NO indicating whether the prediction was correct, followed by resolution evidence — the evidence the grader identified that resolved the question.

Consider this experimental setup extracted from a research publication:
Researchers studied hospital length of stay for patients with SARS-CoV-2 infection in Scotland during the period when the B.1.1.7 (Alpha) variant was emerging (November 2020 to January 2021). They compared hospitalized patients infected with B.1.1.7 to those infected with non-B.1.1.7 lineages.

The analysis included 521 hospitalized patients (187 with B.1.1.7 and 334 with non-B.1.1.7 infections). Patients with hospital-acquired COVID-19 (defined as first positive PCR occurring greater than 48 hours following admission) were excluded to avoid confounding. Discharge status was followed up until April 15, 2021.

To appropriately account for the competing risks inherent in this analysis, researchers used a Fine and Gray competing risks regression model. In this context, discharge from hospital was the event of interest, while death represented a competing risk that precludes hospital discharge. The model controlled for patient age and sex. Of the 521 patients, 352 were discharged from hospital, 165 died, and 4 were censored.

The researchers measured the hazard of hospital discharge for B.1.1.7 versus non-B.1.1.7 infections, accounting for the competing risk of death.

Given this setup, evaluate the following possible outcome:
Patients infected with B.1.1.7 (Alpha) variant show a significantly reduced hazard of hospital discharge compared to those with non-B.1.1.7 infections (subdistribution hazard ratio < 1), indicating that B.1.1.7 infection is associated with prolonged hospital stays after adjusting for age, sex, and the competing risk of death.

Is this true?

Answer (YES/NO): NO